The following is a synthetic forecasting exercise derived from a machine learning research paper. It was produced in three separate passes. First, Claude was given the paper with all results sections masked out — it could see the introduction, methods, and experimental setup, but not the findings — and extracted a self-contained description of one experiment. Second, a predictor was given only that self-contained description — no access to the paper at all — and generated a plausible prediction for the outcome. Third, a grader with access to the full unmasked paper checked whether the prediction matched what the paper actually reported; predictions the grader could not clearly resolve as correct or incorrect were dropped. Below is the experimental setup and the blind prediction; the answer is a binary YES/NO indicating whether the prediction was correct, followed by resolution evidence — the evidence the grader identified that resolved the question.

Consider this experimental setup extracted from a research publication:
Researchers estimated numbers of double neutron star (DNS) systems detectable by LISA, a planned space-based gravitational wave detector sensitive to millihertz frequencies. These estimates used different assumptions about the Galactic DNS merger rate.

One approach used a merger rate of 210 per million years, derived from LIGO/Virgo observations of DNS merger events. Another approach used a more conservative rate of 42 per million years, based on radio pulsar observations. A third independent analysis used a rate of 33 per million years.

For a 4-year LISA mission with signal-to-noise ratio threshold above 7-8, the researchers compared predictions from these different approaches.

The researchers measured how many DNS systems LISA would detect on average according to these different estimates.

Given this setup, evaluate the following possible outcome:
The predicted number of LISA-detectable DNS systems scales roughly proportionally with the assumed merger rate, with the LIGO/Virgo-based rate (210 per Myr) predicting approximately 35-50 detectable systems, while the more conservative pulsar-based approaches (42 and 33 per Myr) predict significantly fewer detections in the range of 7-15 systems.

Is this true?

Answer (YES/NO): NO